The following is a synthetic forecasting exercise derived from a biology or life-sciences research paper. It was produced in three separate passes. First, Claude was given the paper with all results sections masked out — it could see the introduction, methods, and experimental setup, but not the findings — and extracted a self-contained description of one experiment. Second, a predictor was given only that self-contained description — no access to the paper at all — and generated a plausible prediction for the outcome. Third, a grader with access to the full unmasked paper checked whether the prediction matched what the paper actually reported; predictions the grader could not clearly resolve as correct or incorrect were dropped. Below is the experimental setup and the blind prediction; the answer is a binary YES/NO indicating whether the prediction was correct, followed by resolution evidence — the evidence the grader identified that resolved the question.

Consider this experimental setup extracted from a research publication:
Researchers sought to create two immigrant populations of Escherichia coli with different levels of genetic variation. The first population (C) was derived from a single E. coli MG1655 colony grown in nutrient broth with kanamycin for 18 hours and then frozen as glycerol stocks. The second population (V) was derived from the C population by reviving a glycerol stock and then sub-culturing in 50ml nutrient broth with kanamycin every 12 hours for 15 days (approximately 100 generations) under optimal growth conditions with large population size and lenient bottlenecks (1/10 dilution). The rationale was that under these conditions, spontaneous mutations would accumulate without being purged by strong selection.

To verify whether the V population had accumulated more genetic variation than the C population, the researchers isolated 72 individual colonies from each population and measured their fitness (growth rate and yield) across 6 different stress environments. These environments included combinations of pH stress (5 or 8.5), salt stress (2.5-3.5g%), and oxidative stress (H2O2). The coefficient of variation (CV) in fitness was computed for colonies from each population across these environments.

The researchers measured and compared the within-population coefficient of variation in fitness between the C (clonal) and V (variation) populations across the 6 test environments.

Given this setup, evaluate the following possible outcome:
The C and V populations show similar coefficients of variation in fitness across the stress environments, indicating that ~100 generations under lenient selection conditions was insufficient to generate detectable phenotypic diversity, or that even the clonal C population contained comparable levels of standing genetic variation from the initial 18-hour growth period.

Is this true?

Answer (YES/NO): NO